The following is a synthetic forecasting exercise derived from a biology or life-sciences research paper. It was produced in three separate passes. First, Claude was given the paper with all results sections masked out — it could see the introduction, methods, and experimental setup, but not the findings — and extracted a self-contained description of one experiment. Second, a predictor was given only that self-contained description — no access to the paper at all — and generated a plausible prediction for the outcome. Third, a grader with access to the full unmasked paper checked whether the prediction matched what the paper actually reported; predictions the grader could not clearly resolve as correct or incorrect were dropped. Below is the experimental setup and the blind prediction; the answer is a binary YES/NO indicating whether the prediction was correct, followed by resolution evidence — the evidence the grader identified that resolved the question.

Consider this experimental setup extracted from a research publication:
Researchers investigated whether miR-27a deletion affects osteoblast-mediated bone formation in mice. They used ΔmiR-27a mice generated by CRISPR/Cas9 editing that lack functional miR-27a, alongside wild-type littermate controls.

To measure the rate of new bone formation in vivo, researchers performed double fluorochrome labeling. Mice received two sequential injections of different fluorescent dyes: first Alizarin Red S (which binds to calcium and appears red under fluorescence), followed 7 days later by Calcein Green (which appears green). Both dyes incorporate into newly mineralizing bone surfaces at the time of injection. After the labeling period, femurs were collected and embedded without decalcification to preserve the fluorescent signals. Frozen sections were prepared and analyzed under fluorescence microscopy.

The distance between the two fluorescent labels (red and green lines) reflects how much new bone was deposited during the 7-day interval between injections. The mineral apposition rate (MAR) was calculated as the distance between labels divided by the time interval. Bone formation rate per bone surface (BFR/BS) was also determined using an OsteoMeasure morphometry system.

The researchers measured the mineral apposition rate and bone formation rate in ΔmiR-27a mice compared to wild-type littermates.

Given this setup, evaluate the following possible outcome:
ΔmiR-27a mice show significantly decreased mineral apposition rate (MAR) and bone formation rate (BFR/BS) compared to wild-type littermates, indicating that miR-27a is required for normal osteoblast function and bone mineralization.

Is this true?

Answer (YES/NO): NO